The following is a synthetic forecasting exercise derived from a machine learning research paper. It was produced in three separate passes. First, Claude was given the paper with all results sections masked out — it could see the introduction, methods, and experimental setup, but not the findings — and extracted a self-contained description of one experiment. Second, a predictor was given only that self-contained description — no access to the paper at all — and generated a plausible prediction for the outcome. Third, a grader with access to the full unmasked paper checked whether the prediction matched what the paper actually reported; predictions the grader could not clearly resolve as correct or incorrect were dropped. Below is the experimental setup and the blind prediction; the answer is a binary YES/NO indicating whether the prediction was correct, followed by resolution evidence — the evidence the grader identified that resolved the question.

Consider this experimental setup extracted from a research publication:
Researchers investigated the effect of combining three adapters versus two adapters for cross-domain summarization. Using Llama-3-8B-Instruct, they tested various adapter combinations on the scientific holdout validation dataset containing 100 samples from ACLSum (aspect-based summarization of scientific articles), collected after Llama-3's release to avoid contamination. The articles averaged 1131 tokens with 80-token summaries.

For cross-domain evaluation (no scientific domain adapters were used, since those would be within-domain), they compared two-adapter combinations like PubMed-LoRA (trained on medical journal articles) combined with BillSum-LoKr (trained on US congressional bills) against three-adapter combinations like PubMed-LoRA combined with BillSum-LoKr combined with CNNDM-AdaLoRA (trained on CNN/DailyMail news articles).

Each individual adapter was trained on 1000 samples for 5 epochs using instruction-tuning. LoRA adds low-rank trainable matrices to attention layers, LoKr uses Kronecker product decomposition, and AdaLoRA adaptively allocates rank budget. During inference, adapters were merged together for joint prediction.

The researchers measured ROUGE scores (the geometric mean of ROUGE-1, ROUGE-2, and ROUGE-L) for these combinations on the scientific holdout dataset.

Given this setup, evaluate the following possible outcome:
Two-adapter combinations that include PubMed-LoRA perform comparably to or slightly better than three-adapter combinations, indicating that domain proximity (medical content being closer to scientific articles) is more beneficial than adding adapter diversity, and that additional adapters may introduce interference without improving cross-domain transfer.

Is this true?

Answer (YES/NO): YES